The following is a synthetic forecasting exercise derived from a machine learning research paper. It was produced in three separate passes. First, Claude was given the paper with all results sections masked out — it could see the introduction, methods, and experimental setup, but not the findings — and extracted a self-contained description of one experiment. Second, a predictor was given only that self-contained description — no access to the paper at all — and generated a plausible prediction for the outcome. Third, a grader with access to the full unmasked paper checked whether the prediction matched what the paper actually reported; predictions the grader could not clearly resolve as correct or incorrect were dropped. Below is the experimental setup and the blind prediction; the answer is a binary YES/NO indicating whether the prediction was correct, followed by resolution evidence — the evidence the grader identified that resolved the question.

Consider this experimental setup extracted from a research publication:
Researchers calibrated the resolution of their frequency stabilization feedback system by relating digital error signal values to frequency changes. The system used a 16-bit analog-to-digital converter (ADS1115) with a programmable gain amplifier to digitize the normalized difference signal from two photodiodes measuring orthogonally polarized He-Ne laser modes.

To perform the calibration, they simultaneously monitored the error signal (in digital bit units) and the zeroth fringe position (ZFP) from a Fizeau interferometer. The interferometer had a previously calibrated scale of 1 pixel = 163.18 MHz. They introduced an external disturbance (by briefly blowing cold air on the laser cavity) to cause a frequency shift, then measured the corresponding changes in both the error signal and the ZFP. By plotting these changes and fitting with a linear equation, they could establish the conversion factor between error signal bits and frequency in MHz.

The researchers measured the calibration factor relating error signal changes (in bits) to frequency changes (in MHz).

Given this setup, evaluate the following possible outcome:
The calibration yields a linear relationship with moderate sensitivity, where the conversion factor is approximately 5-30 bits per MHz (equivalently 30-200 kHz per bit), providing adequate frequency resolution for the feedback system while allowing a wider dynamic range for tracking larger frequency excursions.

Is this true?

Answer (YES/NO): NO